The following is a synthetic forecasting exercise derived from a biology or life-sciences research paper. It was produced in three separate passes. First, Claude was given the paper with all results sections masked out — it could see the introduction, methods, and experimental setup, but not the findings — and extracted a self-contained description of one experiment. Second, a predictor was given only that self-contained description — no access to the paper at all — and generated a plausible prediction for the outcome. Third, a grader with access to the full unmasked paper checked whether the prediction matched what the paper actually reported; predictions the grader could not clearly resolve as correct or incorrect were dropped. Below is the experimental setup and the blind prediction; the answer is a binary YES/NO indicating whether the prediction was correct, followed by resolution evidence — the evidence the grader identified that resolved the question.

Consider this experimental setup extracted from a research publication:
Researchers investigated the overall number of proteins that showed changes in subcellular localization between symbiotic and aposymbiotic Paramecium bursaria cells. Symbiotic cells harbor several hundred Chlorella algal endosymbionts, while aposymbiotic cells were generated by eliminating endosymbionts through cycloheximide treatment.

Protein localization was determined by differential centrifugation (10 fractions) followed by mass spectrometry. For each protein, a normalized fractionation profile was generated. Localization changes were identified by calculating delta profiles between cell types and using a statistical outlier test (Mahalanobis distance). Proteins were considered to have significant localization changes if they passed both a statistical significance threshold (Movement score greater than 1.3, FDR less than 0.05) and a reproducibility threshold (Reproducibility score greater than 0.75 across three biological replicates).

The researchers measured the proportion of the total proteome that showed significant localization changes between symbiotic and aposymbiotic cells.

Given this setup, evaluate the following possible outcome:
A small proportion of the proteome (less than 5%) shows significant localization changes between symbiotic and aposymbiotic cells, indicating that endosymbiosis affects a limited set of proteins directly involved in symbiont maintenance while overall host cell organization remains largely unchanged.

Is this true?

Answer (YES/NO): YES